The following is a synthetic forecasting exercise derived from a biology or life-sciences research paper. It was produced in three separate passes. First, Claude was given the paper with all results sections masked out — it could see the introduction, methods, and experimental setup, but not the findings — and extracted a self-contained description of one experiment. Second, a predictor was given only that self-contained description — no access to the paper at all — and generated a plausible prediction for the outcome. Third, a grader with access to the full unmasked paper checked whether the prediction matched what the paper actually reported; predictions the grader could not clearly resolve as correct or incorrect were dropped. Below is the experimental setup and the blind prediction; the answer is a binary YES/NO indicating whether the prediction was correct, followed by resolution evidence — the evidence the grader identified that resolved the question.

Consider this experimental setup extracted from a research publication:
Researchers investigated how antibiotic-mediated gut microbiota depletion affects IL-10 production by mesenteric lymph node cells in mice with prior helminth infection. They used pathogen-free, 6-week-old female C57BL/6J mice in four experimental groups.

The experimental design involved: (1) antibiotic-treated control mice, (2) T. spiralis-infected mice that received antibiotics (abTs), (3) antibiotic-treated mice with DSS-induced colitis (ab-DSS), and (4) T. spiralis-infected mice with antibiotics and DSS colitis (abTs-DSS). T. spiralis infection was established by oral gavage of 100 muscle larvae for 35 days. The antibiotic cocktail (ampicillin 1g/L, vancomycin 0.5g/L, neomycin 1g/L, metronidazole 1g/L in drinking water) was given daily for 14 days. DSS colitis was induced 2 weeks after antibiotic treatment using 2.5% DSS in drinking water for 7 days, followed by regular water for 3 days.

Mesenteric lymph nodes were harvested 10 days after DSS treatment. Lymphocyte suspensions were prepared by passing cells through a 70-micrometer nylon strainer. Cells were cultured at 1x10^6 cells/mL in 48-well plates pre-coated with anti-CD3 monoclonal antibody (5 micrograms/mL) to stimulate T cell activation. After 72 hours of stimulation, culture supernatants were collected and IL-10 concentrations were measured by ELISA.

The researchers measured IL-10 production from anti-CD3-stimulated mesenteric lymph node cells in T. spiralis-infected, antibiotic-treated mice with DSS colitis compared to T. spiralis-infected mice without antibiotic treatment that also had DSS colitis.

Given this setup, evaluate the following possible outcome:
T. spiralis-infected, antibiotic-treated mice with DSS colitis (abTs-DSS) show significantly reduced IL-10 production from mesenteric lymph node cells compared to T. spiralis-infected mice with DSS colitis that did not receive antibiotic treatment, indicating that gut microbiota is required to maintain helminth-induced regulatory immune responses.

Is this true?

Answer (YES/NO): YES